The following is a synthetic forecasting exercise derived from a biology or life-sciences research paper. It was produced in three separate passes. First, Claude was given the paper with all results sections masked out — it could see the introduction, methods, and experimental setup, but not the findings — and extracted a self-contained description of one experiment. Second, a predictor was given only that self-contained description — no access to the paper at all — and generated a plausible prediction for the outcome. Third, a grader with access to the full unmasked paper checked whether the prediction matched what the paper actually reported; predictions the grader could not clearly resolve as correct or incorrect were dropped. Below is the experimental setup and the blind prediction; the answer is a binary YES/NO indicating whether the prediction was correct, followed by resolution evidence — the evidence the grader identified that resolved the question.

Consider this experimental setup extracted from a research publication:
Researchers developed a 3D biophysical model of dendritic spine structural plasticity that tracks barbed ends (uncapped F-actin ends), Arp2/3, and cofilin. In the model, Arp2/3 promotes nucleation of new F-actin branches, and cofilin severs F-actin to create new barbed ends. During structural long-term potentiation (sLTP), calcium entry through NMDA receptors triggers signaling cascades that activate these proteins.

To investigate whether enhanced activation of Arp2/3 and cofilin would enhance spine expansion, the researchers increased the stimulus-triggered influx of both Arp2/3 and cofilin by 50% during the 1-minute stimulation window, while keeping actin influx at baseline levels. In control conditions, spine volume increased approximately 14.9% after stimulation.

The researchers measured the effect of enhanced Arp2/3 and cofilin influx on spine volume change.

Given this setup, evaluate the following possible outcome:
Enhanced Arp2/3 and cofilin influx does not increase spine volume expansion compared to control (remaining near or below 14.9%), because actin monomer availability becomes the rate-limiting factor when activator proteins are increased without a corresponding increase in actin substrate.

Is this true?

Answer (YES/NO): YES